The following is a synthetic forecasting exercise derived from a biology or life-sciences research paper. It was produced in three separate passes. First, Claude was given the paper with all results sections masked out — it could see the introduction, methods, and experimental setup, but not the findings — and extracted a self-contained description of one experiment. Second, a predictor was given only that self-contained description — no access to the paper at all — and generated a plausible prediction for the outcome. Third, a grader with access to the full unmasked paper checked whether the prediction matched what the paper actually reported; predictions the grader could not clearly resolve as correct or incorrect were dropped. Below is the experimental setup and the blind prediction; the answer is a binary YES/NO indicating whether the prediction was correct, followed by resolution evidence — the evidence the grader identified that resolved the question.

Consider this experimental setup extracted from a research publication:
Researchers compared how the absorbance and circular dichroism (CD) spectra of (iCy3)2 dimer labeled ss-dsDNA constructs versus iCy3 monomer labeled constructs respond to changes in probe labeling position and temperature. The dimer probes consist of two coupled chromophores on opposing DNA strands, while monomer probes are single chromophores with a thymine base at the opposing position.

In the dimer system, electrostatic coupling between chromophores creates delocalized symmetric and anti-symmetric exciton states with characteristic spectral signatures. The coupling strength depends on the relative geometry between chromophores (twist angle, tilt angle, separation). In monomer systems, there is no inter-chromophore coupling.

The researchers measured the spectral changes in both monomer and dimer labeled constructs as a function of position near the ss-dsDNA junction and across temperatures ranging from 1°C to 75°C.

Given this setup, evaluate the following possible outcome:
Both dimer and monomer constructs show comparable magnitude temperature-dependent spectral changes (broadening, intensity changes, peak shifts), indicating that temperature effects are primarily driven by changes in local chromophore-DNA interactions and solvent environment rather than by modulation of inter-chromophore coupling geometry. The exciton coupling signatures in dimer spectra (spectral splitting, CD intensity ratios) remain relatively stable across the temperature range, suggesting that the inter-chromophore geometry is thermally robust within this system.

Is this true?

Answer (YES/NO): NO